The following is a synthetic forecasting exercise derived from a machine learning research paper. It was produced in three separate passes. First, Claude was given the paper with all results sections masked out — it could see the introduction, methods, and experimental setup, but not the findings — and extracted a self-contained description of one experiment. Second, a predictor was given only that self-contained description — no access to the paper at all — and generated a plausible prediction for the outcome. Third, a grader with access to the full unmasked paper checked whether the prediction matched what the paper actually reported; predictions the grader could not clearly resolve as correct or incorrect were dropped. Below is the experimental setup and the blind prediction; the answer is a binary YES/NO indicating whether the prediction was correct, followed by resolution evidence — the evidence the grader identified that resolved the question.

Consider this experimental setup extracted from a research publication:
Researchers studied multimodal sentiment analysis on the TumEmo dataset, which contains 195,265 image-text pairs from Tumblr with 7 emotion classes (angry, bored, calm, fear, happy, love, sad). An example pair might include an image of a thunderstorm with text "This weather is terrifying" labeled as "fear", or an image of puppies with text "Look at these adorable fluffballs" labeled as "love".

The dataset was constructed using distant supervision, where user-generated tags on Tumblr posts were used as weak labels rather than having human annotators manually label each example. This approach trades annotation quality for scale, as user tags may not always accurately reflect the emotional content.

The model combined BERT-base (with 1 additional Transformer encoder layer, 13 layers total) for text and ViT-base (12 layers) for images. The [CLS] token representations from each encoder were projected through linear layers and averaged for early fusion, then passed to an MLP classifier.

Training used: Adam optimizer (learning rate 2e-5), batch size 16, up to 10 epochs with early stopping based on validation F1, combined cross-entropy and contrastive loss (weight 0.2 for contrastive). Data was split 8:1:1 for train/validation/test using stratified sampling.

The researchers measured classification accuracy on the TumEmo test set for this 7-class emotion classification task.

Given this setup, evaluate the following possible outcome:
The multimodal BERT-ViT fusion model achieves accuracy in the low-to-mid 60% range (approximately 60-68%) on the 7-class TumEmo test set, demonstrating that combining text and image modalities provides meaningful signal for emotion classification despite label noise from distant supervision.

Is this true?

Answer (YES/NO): NO